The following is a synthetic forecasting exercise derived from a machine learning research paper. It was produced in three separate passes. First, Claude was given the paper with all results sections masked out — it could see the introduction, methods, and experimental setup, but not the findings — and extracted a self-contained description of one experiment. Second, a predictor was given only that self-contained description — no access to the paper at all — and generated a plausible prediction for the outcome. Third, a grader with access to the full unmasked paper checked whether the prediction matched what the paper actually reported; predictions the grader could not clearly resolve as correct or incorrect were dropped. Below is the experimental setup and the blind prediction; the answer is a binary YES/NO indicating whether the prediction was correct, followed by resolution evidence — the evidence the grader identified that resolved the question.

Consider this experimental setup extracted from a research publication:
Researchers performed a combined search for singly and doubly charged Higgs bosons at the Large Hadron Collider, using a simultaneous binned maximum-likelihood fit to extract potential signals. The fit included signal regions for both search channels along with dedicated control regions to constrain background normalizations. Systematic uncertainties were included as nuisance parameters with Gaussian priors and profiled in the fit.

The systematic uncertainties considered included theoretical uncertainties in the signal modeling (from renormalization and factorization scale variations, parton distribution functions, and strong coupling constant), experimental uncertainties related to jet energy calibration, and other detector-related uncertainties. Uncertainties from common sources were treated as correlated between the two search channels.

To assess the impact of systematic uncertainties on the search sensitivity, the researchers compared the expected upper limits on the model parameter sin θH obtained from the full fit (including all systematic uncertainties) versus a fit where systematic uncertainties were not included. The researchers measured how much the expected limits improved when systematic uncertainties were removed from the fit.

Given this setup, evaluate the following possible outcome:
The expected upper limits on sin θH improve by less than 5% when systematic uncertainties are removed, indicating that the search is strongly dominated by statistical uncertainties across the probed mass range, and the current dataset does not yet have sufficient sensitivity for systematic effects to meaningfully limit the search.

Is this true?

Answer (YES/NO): NO